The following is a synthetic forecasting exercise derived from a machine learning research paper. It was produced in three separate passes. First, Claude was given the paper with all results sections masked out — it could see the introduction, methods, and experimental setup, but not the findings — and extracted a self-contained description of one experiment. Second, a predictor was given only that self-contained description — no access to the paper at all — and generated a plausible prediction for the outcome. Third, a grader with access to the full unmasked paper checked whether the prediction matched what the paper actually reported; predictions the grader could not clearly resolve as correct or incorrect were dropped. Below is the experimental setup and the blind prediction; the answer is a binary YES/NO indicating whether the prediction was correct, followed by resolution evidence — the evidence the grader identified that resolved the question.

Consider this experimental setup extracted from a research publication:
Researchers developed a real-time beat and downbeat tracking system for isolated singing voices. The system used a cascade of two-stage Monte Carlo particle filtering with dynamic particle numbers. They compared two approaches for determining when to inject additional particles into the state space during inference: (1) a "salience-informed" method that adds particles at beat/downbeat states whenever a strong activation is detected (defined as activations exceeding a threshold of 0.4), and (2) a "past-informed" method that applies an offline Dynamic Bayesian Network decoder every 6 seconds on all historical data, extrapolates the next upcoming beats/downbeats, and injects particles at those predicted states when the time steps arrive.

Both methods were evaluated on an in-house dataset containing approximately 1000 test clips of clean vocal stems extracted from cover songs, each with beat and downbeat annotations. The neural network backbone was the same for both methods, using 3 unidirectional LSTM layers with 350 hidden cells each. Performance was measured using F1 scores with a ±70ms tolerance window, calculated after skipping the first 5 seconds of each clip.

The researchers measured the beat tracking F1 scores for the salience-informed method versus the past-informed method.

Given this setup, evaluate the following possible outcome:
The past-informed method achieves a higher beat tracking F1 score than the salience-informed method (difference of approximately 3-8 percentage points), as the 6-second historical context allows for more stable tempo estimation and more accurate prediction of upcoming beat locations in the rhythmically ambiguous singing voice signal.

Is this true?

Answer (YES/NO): NO